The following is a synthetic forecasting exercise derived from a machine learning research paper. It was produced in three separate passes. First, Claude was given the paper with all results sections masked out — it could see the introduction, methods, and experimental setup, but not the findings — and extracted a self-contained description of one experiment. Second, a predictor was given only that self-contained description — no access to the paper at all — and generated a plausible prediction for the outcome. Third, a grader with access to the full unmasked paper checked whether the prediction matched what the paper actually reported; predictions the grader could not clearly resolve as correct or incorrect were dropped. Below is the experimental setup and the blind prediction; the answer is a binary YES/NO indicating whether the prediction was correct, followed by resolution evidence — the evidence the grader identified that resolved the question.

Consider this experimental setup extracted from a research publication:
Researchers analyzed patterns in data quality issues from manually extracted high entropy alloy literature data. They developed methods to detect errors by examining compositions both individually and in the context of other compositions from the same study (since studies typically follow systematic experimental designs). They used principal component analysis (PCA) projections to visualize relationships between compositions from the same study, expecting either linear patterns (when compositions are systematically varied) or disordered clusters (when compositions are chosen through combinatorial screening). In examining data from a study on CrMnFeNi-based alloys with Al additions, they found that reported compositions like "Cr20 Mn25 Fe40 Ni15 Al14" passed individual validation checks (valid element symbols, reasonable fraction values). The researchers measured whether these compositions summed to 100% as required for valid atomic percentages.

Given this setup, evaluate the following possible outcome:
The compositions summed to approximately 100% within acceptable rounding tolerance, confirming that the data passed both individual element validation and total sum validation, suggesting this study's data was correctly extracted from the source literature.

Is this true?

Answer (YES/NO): NO